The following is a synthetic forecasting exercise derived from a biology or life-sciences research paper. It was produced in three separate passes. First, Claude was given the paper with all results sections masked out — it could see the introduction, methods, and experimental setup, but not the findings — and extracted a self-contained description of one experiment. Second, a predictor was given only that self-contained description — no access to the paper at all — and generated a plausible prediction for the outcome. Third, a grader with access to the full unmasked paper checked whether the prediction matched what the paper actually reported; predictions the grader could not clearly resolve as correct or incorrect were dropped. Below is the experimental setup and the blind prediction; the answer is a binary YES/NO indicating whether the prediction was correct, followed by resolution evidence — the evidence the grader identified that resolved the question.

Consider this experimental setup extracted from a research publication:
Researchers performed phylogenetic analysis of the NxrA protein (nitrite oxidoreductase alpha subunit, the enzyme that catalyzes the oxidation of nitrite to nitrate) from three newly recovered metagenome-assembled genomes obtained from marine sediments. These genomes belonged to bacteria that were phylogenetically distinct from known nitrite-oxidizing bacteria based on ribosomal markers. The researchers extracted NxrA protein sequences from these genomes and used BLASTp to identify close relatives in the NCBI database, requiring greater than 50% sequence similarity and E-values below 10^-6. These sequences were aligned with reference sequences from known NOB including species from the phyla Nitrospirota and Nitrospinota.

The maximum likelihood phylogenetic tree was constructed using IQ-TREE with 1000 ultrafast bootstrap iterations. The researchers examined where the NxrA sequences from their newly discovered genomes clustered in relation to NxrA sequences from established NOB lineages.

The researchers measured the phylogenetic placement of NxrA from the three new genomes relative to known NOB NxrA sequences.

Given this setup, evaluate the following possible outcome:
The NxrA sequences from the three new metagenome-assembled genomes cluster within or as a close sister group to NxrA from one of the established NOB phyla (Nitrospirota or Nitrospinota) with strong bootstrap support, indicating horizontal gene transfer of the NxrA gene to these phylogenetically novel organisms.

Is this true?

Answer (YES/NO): NO